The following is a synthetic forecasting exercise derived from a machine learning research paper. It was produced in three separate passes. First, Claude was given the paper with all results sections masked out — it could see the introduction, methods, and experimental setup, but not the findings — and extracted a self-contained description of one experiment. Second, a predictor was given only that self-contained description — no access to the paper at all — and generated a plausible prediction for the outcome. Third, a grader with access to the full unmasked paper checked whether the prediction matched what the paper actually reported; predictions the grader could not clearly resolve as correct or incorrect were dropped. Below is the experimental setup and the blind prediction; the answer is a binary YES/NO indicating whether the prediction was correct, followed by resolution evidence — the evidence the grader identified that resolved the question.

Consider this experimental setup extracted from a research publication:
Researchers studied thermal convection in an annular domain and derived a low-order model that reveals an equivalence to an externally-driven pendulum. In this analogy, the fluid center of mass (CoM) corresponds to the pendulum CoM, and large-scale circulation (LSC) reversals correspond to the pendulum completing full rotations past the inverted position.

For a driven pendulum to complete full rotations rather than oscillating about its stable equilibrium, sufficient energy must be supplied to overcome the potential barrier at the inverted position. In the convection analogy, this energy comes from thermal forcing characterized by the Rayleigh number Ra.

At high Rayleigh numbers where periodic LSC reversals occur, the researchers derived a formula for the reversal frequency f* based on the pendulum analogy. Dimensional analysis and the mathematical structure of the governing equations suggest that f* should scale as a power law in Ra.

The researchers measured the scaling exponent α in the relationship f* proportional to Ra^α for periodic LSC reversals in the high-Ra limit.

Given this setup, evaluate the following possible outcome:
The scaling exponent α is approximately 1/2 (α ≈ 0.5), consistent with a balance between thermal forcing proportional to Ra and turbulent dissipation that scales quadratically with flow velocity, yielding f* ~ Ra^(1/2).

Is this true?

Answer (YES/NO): YES